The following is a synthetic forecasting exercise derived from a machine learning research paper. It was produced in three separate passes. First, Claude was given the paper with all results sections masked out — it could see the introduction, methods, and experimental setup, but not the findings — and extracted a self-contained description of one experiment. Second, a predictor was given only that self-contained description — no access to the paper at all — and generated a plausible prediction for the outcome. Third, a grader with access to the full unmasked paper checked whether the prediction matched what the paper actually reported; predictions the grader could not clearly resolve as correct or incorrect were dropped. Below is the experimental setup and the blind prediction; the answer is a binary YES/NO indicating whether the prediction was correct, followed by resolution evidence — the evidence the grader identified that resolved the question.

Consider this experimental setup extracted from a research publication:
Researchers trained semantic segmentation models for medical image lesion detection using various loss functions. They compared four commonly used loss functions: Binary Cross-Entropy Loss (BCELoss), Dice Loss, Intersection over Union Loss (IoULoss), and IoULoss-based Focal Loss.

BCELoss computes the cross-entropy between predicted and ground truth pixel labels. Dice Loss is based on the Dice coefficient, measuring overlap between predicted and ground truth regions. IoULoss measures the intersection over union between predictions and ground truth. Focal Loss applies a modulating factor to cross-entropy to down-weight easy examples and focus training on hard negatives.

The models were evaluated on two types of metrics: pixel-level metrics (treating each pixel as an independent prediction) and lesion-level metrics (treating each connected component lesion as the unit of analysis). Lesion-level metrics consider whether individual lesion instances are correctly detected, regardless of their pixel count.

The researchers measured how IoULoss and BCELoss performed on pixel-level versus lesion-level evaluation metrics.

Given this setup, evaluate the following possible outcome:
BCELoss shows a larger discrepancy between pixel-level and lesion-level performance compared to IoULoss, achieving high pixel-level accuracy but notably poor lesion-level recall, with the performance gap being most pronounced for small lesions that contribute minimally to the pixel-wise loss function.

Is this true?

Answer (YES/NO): NO